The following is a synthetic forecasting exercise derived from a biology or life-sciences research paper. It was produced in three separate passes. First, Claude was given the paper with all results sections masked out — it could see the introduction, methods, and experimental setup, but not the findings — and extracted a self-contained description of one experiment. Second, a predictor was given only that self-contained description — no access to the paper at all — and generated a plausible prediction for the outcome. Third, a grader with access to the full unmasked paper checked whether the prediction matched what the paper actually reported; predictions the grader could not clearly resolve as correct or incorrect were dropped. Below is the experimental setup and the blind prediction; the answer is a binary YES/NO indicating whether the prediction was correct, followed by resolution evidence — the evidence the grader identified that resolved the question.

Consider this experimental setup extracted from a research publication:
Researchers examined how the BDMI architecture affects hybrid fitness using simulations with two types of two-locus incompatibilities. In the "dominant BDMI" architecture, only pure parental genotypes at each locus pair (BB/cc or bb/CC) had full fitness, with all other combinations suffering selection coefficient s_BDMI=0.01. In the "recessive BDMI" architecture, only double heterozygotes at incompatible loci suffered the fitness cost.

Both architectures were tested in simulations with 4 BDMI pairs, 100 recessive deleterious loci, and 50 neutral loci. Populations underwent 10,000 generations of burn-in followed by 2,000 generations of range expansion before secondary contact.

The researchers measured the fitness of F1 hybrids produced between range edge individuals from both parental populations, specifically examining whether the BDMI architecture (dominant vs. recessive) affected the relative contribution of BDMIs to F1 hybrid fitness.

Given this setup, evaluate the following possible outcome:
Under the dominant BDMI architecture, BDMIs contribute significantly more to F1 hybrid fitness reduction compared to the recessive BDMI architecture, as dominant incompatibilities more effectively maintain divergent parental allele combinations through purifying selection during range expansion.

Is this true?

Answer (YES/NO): NO